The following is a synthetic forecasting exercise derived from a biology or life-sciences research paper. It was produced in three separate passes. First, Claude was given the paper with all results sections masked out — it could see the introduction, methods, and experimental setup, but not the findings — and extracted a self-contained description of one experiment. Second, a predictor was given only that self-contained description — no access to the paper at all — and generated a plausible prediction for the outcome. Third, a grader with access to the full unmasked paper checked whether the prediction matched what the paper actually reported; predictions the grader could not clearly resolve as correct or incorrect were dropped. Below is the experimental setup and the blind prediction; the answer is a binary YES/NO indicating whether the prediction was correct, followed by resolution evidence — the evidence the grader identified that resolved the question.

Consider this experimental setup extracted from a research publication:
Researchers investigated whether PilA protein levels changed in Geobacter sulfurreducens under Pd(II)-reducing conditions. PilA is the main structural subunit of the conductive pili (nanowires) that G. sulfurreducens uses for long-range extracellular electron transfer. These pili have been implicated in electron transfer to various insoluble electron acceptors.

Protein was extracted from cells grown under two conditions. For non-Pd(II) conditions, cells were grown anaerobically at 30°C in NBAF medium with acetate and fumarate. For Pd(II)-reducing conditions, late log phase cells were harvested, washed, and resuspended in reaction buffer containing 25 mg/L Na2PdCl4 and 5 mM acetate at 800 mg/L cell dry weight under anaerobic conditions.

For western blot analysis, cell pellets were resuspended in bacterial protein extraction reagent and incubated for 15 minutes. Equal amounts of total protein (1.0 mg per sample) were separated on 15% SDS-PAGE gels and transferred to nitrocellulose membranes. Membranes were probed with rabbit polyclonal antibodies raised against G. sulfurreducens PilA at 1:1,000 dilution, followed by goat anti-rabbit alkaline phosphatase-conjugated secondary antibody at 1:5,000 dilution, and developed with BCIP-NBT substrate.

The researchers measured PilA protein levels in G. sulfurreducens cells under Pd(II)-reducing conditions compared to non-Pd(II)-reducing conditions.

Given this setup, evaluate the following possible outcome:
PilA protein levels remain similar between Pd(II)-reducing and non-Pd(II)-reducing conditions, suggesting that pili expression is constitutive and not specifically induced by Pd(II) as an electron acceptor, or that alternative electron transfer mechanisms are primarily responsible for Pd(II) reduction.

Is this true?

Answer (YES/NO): NO